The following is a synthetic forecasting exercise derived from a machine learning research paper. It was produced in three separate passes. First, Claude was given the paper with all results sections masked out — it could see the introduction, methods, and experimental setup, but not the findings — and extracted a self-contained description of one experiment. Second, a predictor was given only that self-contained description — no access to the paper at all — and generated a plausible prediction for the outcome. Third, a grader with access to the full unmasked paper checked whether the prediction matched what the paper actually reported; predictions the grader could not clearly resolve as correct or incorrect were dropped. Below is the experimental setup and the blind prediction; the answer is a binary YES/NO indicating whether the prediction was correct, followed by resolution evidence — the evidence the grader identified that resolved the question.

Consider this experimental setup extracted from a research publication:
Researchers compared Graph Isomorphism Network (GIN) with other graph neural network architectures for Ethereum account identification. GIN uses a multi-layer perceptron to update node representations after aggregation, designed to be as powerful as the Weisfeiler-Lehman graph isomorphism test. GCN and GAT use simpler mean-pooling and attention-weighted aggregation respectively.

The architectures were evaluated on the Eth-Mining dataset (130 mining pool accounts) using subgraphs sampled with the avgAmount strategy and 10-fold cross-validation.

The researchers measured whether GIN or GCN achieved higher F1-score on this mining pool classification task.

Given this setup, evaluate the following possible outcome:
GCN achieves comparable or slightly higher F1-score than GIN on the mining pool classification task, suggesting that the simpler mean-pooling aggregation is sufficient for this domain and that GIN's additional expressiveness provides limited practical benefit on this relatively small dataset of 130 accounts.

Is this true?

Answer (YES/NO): NO